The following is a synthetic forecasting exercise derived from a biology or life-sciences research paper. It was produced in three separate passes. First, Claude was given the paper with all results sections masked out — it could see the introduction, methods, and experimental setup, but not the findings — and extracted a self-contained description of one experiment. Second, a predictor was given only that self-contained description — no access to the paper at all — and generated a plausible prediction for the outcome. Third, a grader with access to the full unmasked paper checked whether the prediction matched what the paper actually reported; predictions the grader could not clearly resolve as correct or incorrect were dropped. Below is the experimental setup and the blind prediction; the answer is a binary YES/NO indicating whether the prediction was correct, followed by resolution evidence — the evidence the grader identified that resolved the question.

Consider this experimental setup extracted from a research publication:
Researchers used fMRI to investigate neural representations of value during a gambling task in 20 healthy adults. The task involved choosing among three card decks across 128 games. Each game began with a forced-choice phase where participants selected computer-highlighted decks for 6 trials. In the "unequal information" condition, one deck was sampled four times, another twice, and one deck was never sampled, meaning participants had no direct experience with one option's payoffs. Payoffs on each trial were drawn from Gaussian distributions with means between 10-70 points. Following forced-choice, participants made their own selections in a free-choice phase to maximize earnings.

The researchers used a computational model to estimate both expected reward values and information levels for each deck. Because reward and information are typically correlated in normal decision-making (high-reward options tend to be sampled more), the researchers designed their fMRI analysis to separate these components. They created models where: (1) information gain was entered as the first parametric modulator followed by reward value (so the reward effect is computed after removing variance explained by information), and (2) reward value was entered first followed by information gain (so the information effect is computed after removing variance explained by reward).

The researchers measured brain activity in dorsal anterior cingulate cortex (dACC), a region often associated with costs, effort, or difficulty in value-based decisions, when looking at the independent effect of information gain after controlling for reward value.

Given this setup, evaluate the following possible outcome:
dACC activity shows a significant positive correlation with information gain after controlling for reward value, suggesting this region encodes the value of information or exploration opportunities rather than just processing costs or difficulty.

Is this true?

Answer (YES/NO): YES